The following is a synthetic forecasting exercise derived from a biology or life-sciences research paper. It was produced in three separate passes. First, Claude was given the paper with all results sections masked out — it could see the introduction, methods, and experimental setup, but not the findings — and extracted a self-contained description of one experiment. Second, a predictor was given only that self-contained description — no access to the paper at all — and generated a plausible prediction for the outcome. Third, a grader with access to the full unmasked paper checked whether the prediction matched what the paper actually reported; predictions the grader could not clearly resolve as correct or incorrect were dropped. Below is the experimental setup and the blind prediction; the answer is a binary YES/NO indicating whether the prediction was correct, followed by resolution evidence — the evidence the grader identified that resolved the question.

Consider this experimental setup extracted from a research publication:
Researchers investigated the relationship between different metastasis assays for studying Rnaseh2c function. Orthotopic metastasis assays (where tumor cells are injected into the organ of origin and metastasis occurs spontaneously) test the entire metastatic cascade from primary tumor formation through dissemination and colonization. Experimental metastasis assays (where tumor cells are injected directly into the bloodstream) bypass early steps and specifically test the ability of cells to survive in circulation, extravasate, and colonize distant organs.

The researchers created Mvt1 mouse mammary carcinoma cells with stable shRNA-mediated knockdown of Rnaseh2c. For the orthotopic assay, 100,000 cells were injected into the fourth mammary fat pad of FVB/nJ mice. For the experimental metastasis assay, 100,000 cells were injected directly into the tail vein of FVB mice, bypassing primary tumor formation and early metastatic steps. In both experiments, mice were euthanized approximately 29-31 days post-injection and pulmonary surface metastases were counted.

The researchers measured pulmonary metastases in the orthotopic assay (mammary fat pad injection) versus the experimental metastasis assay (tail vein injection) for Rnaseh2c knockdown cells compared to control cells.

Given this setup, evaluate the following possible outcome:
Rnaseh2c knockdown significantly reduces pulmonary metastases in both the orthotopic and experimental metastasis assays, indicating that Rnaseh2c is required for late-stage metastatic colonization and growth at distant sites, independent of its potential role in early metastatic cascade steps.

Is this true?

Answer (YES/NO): NO